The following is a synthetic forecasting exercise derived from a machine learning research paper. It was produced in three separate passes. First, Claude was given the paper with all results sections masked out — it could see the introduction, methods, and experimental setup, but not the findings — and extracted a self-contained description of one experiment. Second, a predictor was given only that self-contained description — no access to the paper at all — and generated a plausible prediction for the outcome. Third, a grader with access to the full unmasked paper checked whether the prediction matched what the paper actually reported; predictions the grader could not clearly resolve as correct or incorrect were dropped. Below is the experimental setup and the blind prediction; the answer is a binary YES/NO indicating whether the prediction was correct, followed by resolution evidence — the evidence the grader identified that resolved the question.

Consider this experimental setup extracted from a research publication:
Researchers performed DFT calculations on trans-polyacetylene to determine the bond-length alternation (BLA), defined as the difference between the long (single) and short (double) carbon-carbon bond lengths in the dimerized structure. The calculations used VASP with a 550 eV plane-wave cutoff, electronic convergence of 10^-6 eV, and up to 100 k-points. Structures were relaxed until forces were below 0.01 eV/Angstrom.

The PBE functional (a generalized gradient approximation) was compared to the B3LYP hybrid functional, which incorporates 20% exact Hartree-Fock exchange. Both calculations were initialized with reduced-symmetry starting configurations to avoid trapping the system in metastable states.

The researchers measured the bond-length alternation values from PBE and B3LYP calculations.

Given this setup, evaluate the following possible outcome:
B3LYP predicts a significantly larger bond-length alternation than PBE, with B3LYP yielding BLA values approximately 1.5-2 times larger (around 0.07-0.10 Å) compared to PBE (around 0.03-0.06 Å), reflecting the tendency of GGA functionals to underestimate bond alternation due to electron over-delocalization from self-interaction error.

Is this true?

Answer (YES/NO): NO